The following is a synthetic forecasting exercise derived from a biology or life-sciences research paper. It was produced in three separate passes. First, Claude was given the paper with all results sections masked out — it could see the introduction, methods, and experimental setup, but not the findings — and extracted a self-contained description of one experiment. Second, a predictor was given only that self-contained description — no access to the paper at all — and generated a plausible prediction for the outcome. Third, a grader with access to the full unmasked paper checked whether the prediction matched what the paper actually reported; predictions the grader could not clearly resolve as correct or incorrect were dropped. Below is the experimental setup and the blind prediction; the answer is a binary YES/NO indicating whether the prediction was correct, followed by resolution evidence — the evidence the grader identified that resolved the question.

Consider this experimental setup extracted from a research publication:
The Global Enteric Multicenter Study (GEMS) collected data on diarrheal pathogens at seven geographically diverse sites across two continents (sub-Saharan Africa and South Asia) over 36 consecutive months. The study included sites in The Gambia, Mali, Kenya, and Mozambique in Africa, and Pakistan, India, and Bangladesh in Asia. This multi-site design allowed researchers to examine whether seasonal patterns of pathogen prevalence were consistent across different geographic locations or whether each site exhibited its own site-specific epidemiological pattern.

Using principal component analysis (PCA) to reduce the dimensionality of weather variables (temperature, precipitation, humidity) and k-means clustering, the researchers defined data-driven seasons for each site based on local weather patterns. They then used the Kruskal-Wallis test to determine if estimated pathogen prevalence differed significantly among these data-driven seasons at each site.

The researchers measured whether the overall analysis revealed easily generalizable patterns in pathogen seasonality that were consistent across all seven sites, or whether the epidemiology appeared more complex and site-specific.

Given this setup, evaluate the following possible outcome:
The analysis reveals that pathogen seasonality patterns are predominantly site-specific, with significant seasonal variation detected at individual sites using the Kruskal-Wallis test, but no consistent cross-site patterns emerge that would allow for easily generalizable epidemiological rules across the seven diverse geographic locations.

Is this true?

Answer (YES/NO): YES